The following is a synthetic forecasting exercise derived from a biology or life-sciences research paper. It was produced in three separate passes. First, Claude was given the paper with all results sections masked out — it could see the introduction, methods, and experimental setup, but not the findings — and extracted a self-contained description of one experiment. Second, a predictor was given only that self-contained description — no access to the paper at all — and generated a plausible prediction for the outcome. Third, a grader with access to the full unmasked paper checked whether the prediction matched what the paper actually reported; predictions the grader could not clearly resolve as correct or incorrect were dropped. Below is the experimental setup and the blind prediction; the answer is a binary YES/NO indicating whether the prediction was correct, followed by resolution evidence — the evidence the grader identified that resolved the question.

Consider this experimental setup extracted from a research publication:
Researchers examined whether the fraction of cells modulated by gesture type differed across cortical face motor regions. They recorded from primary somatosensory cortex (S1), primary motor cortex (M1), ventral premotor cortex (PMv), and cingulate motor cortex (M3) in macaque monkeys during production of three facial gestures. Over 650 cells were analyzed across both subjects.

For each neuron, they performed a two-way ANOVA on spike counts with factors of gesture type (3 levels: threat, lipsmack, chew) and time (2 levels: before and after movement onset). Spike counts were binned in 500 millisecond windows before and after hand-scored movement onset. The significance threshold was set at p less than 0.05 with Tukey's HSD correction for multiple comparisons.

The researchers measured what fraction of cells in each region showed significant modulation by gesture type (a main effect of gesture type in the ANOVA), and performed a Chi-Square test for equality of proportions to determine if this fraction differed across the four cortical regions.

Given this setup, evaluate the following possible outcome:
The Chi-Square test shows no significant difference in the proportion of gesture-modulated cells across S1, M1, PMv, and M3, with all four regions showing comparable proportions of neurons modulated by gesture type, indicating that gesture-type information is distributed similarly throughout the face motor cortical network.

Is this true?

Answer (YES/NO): YES